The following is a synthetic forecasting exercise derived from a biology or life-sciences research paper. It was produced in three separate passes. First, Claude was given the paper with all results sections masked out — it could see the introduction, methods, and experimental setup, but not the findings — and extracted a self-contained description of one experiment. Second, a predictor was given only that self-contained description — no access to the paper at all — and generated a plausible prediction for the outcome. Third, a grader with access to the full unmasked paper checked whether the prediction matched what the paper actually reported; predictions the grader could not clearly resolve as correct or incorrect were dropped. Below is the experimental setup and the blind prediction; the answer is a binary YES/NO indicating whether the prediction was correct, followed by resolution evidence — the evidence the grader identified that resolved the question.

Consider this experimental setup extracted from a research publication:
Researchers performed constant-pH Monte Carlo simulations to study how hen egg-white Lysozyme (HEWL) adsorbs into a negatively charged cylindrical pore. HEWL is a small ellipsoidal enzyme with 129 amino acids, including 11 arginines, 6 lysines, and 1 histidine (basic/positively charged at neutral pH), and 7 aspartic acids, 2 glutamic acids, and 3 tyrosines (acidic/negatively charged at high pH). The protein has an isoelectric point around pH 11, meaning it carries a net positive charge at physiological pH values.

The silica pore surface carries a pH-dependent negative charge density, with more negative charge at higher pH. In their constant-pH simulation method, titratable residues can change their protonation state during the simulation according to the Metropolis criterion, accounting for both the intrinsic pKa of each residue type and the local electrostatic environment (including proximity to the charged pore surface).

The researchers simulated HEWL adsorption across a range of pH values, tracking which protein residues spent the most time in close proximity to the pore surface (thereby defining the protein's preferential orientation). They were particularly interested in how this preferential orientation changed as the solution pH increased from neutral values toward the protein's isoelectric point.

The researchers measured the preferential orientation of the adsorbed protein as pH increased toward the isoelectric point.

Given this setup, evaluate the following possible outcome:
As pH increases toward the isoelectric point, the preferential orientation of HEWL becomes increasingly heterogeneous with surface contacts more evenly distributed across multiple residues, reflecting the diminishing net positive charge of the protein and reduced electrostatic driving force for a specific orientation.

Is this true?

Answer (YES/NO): NO